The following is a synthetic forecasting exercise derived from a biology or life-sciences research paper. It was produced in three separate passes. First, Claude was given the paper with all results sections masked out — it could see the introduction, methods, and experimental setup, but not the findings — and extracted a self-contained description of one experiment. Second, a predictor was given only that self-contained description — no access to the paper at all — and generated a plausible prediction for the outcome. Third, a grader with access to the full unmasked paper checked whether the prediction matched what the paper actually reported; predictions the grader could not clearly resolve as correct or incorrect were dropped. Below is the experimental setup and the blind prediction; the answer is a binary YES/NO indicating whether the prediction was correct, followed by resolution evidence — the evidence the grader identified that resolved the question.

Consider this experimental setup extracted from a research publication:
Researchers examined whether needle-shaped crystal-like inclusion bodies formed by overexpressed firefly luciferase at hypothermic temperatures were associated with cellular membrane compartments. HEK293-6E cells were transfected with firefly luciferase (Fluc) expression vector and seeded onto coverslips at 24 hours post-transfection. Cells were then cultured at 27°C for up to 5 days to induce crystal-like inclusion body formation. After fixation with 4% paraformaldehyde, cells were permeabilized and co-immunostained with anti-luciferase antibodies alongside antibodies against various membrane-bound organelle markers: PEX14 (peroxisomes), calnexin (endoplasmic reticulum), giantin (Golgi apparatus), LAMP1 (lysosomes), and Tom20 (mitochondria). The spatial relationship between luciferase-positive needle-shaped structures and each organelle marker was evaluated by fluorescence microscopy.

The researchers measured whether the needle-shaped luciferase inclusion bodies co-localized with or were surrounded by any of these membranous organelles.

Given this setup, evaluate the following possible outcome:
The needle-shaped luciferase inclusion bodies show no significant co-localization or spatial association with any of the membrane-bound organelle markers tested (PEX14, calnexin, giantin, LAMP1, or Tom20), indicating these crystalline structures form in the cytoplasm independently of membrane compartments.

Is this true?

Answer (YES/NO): YES